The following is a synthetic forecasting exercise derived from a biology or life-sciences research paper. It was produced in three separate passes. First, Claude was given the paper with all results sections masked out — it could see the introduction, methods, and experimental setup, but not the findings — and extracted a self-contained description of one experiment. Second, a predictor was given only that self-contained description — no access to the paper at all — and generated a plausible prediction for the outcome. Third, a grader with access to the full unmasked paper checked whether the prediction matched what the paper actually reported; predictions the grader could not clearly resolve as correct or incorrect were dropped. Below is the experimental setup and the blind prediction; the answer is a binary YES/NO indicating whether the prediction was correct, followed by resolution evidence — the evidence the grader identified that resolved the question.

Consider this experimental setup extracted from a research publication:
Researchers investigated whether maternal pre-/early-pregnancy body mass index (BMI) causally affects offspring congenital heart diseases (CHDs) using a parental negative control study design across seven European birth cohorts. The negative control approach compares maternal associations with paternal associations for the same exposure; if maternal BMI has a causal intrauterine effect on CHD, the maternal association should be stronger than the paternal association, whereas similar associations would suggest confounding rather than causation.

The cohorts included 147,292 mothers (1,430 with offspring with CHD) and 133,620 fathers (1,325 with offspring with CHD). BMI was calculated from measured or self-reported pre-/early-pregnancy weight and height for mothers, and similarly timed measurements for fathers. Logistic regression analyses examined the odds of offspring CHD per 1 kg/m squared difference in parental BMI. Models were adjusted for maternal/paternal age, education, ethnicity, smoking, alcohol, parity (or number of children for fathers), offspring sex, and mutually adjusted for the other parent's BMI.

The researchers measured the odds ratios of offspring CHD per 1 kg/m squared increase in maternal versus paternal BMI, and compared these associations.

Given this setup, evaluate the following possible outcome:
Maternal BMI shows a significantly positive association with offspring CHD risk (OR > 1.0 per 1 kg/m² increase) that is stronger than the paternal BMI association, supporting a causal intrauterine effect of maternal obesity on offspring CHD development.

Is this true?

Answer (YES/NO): NO